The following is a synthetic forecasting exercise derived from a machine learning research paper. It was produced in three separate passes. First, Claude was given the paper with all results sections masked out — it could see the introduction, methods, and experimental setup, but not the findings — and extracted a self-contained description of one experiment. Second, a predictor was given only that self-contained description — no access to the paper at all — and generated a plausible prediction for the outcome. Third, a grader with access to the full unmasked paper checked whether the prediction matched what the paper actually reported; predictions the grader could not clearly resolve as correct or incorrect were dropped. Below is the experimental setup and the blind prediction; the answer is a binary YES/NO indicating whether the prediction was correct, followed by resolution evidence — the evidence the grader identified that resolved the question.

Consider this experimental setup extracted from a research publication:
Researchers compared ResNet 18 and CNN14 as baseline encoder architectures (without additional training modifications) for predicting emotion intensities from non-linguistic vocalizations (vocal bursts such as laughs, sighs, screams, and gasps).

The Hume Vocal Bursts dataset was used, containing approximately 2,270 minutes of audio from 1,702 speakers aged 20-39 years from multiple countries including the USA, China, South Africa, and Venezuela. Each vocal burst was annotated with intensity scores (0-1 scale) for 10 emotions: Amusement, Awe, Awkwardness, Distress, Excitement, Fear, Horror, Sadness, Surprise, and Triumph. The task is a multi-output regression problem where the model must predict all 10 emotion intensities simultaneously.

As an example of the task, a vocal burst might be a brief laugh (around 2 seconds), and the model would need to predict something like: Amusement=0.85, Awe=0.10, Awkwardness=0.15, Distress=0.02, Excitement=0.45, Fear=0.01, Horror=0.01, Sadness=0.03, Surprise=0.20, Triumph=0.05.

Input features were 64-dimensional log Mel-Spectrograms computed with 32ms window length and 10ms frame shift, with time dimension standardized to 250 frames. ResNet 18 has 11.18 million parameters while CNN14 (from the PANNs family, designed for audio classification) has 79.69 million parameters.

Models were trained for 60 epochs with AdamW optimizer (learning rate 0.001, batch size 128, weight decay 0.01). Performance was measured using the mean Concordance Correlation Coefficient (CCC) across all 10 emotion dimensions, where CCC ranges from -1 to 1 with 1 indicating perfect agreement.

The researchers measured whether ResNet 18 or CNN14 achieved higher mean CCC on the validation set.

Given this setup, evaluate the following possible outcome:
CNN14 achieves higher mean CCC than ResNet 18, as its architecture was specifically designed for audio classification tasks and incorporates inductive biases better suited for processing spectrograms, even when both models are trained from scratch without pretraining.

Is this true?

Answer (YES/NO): YES